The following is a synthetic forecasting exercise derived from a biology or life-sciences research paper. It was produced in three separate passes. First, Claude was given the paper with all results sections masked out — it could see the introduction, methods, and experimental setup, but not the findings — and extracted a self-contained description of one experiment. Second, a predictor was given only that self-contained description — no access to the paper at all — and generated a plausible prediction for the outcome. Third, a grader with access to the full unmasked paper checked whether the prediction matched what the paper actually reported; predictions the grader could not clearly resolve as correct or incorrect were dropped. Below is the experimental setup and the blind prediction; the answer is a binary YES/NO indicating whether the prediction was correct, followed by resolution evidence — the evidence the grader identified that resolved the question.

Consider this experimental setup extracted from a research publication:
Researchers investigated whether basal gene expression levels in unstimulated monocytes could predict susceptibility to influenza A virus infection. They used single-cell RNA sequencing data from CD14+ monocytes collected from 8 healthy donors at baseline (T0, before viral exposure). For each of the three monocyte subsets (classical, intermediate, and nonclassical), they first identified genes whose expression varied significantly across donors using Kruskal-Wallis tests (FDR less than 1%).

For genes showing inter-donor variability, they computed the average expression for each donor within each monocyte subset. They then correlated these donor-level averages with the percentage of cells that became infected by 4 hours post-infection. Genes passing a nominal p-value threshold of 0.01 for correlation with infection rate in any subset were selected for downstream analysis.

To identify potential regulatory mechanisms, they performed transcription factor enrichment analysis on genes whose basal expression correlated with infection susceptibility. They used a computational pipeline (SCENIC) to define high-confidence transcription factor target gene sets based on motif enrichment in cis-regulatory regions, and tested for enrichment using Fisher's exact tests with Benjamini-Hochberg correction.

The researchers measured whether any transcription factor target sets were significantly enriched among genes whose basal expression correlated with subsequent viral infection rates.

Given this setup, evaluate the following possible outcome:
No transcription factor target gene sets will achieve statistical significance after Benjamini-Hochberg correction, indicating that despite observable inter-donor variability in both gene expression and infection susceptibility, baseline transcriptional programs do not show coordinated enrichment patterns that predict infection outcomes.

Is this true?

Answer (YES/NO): NO